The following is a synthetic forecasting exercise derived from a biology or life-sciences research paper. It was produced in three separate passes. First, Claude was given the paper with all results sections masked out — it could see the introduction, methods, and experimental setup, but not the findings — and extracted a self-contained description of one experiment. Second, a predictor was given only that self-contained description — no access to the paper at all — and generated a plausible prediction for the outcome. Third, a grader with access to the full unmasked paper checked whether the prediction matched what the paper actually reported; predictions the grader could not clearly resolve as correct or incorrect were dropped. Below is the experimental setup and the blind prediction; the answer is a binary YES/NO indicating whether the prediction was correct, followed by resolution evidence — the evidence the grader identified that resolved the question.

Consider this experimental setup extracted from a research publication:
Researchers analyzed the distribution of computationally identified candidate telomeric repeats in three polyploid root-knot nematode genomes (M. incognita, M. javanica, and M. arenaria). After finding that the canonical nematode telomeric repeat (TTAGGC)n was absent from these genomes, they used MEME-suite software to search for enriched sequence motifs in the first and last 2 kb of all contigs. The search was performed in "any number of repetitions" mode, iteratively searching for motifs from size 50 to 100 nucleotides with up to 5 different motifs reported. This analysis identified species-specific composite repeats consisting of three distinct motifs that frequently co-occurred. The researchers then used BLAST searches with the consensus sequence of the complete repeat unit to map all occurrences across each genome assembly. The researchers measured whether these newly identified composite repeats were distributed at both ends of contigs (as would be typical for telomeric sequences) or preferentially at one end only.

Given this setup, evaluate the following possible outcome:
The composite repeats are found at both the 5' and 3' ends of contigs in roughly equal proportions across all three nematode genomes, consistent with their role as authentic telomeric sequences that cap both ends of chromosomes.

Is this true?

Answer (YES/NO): NO